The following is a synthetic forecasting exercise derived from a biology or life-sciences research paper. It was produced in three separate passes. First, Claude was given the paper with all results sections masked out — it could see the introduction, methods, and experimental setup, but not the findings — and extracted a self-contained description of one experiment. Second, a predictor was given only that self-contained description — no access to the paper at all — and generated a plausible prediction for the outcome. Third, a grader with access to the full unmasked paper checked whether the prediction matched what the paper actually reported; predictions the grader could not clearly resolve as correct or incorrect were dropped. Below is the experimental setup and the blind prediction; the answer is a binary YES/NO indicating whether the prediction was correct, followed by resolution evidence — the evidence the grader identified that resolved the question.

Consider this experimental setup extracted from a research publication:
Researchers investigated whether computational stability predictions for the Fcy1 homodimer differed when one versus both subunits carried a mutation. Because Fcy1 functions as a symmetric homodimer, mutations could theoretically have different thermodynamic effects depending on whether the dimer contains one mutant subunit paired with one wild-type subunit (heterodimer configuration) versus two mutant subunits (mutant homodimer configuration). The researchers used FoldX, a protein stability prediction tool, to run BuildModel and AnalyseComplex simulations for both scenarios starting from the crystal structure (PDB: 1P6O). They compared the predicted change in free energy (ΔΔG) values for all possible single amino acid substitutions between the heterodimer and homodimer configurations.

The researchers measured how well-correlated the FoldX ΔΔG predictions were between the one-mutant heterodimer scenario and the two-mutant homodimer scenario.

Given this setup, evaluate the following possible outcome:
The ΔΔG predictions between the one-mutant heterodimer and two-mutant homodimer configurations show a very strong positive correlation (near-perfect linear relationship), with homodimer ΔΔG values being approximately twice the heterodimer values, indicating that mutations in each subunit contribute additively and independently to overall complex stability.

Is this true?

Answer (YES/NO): NO